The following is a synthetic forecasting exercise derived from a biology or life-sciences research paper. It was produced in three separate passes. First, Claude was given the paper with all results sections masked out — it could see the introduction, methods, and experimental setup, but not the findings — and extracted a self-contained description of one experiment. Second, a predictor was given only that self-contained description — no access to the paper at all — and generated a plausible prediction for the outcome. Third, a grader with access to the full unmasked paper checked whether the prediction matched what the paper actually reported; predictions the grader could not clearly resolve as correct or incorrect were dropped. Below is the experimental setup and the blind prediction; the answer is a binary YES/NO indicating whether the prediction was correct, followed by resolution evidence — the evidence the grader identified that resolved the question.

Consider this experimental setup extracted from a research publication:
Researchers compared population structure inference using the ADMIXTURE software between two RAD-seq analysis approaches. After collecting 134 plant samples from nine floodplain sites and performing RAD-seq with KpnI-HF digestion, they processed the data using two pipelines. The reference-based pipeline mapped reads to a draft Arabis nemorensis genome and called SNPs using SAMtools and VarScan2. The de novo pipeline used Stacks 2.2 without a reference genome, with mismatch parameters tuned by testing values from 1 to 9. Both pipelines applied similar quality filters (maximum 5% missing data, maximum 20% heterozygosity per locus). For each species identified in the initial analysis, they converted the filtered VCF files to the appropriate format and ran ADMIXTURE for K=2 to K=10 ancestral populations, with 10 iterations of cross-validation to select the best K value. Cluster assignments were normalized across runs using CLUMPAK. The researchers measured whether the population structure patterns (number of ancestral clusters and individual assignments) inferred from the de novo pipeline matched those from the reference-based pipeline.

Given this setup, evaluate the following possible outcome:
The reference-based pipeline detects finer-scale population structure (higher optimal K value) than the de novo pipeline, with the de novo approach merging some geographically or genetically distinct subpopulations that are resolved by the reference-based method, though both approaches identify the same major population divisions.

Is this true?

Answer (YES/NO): NO